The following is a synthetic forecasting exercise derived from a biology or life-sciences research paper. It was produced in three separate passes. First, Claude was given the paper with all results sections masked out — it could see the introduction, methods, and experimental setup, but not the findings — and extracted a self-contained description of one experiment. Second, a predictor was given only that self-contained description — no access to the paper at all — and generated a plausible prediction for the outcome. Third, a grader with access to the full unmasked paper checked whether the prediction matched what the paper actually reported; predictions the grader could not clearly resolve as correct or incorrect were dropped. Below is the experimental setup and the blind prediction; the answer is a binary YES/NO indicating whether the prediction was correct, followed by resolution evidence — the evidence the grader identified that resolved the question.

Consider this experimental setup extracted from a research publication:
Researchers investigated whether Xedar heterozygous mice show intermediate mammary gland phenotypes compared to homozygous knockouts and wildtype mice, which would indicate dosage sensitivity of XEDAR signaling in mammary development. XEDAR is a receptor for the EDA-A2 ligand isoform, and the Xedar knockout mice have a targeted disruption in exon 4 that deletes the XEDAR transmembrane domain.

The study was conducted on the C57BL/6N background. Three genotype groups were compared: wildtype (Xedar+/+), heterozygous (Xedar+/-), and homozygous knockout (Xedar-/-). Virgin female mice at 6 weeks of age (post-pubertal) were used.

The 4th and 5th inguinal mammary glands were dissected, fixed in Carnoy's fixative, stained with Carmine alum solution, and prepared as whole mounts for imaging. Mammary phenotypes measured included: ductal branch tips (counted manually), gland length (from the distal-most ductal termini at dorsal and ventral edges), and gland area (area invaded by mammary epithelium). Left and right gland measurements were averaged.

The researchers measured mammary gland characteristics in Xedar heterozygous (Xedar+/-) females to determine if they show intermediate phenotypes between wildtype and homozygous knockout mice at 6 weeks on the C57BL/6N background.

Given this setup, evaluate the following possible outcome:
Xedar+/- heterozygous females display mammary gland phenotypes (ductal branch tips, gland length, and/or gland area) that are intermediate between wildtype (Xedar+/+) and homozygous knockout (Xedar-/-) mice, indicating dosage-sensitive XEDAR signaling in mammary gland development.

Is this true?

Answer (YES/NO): NO